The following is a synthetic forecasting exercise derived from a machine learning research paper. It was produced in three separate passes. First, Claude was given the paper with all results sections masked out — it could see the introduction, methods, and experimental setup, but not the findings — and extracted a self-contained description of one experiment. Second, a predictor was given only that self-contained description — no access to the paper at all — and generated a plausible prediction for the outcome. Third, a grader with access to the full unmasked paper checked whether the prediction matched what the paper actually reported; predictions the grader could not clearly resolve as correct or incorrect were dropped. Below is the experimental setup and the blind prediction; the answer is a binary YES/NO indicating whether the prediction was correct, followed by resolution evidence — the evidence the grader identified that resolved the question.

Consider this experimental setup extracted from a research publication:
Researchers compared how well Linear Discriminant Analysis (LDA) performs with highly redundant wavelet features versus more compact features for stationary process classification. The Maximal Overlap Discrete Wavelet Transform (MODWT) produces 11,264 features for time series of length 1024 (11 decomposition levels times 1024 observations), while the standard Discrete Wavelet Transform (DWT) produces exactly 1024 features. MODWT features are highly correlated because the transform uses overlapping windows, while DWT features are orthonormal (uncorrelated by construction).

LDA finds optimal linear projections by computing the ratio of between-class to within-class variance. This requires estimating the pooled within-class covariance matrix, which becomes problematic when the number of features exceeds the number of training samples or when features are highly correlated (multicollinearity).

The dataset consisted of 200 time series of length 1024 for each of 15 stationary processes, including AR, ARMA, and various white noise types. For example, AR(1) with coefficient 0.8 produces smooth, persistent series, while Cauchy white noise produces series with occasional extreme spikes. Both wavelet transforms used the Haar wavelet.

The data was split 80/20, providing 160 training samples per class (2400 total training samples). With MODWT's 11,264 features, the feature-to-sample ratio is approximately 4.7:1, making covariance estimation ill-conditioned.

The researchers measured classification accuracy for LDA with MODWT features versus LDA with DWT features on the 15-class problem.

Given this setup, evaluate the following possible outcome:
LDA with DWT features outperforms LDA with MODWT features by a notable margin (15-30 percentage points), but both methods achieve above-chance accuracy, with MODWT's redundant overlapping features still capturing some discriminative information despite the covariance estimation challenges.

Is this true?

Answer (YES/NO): NO